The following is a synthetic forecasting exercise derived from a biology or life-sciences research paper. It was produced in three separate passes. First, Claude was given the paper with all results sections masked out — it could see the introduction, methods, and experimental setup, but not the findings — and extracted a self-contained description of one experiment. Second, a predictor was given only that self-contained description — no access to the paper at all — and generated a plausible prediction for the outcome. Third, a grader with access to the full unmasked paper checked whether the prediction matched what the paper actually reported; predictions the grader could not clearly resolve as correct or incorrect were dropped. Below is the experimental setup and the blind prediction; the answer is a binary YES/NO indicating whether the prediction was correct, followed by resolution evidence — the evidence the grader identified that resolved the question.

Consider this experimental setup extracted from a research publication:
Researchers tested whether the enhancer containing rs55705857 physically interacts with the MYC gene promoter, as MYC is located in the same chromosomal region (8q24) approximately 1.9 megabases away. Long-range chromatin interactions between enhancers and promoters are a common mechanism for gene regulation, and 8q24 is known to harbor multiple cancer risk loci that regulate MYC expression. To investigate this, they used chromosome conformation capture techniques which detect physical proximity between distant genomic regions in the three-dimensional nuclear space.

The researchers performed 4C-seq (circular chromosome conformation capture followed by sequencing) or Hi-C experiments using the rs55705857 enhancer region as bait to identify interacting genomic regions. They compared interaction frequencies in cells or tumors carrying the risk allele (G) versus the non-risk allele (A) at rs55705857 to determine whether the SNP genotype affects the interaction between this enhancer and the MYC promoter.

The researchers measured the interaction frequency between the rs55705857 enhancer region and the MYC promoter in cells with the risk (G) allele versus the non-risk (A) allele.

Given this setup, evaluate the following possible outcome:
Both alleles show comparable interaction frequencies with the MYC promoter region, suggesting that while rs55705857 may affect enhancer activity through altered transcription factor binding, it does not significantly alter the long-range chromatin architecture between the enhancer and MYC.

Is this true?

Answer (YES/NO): NO